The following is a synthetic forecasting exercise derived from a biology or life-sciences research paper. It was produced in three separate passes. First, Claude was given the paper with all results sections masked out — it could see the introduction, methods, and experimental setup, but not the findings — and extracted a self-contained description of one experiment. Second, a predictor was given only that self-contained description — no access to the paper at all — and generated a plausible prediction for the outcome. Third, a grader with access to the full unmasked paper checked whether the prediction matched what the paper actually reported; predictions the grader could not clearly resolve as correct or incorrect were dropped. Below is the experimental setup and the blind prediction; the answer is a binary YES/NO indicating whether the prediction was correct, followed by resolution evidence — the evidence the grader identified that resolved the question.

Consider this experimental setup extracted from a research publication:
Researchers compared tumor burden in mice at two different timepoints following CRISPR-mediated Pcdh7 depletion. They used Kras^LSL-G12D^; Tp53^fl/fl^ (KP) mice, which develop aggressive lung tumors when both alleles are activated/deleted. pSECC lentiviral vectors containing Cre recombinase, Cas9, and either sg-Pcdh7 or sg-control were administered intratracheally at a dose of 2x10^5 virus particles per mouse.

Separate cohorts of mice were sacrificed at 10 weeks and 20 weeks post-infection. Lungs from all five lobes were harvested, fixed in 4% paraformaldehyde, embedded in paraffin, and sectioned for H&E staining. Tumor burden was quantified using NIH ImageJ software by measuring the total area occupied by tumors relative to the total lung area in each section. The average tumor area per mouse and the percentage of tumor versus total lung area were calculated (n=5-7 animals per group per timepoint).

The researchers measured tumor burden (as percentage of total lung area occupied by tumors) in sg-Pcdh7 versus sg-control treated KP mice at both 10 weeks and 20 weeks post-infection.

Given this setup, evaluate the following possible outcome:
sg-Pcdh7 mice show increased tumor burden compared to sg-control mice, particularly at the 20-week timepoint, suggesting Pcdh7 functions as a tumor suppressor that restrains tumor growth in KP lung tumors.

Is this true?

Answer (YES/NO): NO